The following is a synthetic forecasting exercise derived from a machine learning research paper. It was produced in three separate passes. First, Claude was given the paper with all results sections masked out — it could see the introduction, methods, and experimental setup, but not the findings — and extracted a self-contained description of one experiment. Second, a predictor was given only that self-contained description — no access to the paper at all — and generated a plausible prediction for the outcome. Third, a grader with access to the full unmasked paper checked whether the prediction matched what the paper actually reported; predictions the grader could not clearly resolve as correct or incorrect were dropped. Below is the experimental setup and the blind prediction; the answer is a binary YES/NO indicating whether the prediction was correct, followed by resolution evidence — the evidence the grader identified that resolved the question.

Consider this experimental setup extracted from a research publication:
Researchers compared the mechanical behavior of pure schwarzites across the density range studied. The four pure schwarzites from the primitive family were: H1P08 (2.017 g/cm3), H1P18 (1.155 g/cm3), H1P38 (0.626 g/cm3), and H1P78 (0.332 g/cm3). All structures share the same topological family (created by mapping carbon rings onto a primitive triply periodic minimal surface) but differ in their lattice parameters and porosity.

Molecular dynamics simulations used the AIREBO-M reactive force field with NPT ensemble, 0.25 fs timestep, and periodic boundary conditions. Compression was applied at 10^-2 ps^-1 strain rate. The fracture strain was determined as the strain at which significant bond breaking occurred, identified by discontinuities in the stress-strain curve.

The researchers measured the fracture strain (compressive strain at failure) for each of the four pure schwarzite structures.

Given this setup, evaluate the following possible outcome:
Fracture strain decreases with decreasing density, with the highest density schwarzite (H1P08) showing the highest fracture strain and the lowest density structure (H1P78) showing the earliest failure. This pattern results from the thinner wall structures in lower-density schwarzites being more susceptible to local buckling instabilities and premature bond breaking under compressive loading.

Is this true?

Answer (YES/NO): NO